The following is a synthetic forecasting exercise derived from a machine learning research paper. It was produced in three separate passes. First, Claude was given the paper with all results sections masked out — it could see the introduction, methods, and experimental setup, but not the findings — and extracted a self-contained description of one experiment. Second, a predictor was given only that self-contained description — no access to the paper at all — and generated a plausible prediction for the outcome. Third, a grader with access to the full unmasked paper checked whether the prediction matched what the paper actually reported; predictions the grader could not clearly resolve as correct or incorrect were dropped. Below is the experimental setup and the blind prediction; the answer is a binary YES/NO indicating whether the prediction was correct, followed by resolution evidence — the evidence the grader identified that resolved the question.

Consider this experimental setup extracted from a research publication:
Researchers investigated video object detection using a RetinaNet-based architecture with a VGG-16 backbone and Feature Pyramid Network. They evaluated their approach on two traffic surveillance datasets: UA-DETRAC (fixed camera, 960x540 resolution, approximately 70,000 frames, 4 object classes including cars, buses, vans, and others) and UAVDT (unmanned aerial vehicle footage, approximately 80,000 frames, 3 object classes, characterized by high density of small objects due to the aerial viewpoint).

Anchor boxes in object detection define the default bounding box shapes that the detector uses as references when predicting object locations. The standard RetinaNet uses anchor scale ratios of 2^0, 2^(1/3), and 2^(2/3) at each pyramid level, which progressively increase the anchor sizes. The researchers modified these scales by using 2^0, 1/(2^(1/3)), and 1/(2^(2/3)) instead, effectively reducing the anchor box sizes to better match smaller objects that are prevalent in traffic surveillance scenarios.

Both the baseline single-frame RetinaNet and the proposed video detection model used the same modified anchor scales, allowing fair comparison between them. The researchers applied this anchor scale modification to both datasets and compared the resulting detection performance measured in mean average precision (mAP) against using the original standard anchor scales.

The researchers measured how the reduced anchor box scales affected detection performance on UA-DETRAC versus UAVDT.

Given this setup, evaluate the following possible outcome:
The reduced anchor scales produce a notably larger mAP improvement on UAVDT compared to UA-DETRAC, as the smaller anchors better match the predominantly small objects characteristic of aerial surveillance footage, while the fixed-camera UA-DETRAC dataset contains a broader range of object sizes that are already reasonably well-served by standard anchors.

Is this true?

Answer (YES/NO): YES